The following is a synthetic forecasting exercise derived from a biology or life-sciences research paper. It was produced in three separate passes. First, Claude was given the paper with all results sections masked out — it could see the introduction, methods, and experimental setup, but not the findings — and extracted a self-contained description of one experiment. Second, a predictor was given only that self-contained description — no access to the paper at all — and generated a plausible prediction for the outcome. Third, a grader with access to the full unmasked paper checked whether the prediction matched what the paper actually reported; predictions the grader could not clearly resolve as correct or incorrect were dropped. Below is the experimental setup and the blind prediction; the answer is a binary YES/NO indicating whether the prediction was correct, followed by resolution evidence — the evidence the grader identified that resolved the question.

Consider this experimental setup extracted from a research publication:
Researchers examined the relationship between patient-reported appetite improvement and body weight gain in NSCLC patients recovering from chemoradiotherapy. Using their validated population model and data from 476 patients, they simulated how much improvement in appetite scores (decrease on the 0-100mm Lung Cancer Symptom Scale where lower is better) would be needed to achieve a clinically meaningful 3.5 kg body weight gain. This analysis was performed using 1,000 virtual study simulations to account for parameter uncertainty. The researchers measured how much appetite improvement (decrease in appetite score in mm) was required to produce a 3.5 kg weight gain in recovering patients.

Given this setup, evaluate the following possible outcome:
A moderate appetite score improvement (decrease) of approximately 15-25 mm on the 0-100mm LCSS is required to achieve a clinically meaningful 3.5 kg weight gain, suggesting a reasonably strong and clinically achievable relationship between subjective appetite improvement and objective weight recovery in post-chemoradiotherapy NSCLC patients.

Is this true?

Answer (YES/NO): NO